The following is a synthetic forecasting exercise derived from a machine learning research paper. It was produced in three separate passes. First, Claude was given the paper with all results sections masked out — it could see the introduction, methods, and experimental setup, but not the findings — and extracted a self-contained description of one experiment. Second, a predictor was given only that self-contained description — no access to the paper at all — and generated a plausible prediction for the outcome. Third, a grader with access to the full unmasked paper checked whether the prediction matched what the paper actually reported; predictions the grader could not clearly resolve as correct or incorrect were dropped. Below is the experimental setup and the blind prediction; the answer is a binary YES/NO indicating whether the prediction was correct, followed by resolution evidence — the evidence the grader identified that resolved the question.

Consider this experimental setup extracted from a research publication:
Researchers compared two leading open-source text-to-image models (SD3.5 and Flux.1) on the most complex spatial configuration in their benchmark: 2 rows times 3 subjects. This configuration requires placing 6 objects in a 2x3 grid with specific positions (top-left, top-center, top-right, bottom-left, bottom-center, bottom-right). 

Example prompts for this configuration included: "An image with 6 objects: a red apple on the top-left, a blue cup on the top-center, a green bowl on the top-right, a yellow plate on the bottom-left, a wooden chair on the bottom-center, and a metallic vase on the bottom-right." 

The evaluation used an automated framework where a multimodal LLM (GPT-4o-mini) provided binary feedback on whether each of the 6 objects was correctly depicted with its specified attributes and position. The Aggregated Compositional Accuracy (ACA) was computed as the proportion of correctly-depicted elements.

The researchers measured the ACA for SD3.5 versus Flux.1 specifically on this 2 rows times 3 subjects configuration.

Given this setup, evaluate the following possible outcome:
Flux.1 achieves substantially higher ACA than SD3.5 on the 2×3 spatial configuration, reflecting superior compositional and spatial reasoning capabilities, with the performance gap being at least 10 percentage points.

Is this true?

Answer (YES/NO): NO